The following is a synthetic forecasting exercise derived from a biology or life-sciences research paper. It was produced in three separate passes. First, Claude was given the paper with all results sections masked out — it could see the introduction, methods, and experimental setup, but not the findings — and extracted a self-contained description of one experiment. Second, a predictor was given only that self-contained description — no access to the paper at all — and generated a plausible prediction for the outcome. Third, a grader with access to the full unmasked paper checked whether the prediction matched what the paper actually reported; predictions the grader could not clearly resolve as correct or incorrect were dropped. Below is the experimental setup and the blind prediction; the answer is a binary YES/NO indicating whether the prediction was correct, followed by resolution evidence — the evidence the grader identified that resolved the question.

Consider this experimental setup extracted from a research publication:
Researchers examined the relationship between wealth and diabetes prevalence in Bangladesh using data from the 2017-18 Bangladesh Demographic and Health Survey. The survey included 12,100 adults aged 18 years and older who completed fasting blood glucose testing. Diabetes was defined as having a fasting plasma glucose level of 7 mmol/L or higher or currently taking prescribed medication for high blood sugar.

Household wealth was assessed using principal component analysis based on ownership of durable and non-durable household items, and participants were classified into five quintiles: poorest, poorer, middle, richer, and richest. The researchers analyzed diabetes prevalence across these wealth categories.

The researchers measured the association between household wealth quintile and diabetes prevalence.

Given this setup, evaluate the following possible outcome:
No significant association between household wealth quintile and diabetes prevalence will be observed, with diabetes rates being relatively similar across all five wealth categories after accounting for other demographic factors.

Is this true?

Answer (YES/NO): NO